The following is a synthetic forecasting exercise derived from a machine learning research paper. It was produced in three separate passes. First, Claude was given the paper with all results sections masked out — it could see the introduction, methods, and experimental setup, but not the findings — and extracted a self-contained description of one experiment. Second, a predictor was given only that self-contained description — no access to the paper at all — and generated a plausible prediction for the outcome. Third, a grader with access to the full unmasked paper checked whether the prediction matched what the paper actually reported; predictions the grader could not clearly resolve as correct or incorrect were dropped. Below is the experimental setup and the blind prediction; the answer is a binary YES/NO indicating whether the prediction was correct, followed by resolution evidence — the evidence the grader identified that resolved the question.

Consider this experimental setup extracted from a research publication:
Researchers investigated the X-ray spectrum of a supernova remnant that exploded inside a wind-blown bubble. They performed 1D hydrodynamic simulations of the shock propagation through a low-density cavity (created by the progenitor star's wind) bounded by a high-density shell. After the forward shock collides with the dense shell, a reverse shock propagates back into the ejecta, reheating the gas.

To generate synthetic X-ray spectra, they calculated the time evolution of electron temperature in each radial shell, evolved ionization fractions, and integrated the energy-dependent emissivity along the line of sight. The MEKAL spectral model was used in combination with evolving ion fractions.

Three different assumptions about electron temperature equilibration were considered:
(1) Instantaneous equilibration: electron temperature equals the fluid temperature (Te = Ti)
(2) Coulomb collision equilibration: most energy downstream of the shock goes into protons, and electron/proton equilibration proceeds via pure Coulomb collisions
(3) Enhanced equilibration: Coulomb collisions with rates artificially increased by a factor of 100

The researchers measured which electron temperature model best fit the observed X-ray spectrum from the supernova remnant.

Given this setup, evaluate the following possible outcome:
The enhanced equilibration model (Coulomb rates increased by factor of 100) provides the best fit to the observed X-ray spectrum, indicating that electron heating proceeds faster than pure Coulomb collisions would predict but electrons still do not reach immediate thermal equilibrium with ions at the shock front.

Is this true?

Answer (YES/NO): NO